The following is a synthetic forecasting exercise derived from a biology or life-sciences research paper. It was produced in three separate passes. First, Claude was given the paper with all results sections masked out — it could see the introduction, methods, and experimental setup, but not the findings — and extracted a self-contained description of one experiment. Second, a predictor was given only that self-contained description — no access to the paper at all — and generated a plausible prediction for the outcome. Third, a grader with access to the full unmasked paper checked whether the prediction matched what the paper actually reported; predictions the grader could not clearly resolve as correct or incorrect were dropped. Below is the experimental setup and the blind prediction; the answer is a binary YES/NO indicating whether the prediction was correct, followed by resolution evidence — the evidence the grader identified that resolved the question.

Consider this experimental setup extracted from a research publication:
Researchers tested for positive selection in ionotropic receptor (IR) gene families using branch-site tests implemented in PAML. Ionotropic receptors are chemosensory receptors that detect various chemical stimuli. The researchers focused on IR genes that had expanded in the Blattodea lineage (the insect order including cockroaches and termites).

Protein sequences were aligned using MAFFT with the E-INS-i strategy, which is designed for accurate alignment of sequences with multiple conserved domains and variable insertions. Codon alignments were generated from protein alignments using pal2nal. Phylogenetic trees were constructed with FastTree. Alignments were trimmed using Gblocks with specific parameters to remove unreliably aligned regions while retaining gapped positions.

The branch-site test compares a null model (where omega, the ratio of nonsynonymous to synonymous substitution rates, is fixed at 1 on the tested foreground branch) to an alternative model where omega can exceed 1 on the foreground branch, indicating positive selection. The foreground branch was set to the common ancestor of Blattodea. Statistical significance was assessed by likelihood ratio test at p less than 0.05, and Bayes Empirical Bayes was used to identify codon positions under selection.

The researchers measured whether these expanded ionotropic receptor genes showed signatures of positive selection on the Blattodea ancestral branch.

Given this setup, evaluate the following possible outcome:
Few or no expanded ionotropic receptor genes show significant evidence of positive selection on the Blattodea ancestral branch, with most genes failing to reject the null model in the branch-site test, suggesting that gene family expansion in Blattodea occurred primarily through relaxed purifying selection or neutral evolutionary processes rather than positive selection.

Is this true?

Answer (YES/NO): NO